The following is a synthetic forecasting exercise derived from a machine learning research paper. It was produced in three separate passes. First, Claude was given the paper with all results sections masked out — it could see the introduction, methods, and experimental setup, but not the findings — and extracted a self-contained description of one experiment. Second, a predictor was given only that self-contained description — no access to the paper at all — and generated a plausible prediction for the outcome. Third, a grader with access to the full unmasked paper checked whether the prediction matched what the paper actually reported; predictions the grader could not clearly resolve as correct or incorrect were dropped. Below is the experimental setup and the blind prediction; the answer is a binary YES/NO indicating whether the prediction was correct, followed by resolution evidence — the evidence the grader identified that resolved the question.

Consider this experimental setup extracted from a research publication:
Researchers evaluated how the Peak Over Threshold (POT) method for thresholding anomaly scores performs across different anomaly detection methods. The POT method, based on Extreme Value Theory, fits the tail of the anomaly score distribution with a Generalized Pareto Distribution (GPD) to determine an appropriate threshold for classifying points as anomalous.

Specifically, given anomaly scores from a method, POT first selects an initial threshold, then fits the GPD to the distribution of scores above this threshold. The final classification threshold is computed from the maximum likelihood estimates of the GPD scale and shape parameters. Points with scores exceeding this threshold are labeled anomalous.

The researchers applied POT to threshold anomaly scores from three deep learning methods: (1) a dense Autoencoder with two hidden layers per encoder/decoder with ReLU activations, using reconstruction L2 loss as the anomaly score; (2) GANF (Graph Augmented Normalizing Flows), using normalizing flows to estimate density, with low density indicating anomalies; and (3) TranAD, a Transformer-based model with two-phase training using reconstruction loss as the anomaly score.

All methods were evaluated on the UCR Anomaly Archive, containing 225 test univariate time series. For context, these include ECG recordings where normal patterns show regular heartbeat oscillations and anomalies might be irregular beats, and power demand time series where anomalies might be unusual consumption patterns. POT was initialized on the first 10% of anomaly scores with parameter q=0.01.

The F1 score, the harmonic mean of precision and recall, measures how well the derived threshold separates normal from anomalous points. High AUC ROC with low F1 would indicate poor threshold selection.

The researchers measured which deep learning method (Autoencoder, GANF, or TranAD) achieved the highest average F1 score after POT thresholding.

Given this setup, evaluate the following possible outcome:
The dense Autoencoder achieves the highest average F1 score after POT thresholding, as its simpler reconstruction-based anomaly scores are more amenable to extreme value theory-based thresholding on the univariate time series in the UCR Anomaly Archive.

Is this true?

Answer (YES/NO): NO